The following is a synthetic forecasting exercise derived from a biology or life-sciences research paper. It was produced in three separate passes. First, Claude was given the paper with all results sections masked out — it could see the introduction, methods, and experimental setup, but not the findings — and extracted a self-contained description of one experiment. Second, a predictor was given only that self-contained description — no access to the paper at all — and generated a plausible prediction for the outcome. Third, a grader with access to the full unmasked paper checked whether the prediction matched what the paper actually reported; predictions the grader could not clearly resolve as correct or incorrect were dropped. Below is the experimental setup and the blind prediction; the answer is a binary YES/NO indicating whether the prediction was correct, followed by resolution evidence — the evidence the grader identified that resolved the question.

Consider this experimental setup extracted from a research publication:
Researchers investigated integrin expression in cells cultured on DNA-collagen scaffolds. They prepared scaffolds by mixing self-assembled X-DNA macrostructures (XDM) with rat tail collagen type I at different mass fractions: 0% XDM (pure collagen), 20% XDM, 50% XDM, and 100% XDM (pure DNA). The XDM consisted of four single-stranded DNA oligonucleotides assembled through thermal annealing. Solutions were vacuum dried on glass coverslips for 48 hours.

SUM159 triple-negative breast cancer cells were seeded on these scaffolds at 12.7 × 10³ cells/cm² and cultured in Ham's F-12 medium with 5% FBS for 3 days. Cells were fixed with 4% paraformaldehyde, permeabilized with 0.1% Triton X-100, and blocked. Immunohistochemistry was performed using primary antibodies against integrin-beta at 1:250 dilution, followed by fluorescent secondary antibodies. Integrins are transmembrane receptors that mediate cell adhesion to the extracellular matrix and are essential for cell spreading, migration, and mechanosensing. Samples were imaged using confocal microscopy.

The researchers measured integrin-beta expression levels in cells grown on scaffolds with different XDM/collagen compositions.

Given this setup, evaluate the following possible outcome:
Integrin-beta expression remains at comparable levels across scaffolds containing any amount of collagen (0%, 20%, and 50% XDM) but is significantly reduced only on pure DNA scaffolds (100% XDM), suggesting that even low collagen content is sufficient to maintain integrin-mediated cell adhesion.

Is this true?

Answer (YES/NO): NO